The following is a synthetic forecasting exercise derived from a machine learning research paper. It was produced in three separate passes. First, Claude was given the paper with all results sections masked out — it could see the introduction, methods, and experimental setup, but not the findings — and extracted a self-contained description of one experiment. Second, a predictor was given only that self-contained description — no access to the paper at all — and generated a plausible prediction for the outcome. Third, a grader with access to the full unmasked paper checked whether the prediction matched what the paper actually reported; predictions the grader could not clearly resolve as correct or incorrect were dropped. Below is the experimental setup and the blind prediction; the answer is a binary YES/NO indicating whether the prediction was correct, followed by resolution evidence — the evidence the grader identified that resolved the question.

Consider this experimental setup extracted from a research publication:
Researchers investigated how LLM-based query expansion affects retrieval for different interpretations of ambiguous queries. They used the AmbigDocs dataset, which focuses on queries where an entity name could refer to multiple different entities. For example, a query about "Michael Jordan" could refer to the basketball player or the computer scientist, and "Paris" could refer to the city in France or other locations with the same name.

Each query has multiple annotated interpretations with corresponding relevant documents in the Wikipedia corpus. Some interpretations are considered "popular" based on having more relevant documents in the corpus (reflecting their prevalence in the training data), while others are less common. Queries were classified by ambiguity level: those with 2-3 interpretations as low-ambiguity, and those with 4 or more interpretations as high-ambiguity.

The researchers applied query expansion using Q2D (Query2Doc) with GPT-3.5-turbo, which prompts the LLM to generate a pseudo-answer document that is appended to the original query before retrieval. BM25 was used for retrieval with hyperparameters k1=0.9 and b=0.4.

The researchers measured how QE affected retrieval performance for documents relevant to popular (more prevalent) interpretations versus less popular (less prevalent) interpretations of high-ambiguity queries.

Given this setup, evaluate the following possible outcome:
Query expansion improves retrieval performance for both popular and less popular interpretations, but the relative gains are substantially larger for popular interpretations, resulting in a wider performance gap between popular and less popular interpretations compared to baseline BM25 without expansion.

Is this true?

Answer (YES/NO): NO